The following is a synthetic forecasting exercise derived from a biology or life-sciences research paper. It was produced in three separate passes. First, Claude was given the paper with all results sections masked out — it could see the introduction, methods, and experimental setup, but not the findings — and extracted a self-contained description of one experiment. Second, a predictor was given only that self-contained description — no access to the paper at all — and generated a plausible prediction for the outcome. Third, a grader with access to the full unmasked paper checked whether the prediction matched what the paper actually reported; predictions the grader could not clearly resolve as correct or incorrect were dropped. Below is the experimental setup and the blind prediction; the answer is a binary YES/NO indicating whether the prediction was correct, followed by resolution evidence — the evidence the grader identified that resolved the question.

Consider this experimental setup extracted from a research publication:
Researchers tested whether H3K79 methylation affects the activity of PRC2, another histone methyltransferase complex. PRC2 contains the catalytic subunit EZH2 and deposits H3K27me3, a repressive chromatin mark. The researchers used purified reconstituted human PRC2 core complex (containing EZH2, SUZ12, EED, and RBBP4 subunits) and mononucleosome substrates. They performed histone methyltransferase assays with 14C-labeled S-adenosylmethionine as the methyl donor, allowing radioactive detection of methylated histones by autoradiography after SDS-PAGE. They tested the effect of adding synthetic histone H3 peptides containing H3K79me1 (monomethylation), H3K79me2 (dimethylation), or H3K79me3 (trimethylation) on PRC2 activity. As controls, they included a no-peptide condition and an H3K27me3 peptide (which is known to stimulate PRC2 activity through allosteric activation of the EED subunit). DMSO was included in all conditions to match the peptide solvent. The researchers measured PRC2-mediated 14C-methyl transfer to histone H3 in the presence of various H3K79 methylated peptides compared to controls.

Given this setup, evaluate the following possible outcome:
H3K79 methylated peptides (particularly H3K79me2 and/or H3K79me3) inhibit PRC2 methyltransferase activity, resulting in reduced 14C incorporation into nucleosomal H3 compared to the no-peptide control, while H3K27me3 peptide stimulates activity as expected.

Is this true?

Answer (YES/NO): NO